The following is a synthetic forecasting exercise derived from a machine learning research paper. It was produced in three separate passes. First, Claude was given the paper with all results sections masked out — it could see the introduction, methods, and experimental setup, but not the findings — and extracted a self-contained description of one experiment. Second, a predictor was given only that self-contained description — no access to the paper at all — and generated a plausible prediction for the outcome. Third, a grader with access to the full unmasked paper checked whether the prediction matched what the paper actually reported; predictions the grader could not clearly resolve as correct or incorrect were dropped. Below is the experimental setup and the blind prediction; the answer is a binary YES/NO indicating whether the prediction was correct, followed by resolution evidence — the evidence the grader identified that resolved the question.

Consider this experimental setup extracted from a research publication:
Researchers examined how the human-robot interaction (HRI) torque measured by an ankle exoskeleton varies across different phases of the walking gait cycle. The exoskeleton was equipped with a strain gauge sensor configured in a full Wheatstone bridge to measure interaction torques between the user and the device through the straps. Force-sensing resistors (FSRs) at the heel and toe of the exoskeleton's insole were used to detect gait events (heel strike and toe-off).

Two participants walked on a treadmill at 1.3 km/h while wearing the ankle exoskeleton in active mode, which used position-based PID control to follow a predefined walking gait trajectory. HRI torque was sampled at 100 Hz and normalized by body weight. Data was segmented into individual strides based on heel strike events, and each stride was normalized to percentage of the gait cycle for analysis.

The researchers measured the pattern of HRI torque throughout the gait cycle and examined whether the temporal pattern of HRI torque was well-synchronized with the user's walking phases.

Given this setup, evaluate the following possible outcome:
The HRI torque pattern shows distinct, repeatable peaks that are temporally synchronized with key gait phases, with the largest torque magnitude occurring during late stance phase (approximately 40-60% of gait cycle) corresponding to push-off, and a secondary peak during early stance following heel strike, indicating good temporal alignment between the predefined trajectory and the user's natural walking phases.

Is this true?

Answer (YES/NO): NO